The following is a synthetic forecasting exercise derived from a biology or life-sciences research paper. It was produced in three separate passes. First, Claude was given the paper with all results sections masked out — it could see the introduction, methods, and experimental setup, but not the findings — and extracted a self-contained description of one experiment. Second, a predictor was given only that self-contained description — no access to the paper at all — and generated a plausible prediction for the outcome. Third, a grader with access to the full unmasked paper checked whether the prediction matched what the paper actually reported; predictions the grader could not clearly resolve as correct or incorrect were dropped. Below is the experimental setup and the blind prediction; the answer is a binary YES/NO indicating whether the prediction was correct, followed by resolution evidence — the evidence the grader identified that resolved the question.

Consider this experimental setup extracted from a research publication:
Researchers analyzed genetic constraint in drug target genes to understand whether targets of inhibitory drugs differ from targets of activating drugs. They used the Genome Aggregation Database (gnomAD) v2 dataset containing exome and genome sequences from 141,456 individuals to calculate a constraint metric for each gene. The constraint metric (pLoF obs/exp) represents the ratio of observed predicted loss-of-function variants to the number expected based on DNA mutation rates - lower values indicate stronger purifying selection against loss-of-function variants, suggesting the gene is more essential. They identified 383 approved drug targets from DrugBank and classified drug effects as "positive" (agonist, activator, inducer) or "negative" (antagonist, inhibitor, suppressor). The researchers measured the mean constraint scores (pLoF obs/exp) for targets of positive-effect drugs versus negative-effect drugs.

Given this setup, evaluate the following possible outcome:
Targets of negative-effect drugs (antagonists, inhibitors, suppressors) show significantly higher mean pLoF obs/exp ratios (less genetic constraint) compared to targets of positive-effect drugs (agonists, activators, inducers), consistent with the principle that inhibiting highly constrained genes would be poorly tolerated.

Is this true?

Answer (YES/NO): NO